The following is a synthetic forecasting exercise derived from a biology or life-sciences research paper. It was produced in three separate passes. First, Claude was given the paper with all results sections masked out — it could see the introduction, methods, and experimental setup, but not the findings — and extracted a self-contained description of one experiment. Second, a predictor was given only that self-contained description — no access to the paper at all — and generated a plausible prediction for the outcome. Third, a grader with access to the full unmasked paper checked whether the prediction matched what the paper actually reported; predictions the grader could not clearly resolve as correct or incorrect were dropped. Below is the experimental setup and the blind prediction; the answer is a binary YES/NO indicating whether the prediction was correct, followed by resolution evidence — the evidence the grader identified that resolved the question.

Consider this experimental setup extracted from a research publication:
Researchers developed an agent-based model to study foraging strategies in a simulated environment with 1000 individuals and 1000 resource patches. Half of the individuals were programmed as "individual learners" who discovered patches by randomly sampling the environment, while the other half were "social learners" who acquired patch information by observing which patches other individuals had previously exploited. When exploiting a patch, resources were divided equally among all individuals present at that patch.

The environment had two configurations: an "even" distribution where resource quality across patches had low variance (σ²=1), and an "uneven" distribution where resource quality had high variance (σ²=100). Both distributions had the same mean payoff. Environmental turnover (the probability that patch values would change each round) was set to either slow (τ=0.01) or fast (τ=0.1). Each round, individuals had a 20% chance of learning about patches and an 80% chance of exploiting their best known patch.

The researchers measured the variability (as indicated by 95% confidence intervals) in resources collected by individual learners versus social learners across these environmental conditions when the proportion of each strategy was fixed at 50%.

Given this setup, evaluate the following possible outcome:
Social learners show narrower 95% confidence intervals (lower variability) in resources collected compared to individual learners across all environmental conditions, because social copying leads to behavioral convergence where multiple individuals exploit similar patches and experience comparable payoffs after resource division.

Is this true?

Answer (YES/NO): NO